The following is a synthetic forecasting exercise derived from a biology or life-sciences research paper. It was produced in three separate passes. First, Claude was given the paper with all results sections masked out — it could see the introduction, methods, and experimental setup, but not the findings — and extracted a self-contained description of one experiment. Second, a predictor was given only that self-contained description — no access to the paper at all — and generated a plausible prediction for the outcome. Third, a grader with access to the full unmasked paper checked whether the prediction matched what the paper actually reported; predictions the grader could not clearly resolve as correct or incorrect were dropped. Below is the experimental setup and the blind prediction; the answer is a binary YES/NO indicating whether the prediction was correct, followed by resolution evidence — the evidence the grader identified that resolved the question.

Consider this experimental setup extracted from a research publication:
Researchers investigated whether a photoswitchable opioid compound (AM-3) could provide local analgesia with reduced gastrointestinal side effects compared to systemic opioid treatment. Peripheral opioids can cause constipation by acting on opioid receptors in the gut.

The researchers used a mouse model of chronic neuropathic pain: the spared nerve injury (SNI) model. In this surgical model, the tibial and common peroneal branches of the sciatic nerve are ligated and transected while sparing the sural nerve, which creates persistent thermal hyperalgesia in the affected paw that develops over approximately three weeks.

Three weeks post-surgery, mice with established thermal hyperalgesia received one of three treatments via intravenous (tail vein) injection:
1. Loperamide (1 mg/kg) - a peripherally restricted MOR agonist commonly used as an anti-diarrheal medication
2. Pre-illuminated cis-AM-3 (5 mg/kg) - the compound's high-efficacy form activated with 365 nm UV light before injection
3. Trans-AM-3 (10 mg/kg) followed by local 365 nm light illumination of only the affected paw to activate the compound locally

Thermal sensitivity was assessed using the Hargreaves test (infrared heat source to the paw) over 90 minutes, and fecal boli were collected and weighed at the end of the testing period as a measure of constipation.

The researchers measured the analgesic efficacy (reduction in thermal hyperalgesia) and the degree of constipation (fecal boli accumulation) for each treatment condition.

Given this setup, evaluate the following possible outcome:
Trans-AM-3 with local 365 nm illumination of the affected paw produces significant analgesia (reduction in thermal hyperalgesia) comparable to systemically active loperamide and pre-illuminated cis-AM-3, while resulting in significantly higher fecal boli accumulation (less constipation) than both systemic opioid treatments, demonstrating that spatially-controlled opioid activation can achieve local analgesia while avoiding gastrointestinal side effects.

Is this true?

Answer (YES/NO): YES